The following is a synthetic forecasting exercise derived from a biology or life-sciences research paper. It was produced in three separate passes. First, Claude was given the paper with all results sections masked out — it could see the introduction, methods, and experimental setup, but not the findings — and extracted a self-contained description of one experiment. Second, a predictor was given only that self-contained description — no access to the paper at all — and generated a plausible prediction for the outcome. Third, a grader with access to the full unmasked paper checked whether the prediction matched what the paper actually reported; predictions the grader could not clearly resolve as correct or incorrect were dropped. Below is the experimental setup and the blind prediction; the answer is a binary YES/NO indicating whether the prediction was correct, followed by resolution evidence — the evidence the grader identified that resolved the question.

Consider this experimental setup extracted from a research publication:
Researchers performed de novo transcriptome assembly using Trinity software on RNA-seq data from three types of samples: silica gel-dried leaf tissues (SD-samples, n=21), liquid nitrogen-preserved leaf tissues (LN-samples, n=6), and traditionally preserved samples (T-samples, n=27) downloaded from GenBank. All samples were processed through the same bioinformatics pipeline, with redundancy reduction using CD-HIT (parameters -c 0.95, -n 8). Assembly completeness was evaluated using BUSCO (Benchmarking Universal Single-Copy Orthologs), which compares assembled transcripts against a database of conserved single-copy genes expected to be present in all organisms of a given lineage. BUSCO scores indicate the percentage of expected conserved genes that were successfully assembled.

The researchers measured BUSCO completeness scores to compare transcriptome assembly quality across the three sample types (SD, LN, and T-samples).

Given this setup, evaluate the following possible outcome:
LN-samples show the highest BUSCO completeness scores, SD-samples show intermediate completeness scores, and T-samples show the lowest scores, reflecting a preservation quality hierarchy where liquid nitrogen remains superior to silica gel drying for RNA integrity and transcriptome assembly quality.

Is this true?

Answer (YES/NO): NO